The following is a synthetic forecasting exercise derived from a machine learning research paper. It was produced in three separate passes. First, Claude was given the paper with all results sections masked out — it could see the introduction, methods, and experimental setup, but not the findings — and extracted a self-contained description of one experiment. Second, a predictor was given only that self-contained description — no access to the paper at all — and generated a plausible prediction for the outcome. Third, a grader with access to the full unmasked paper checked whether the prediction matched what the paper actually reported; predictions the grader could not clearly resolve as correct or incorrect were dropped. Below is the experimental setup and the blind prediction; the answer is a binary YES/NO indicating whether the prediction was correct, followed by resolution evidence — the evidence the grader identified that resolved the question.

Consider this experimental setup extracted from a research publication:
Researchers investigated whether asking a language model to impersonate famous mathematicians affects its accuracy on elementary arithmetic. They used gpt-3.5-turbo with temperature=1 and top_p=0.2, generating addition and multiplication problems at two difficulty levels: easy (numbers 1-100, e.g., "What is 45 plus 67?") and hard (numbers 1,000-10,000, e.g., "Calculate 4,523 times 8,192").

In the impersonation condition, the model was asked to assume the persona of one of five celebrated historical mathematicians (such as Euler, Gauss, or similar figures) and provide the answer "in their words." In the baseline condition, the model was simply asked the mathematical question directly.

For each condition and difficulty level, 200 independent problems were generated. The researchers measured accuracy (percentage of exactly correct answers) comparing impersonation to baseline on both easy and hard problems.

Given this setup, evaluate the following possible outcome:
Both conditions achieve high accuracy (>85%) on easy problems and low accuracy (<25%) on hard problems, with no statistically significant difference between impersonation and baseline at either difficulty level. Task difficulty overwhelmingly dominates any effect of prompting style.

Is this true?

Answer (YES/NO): NO